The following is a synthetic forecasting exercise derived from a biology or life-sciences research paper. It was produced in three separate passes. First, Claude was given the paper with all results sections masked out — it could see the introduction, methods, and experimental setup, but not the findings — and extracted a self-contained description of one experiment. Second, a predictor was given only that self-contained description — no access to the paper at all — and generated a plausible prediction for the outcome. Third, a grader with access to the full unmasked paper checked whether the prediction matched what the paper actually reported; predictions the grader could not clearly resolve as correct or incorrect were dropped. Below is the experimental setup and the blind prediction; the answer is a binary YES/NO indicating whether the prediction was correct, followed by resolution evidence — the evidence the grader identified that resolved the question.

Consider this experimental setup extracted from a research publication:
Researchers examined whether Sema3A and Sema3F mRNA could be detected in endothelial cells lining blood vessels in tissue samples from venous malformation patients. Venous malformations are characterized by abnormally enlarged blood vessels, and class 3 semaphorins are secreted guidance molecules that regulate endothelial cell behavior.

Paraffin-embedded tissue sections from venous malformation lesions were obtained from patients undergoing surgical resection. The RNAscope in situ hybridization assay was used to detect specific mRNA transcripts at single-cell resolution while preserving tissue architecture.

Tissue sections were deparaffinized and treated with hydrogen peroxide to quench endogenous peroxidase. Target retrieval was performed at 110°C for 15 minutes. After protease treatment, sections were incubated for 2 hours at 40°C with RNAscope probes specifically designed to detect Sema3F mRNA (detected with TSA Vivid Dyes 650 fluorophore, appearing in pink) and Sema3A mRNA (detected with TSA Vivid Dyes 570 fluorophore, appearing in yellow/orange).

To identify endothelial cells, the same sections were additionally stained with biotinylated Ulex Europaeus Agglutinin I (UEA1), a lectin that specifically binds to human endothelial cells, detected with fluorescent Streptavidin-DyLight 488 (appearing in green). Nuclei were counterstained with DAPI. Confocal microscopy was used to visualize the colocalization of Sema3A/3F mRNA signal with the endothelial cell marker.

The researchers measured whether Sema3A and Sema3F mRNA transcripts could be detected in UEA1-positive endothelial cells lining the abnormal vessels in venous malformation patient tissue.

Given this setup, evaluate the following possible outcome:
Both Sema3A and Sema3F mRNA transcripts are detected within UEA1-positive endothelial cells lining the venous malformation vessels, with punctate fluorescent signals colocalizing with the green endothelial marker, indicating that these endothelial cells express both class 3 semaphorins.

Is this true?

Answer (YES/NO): YES